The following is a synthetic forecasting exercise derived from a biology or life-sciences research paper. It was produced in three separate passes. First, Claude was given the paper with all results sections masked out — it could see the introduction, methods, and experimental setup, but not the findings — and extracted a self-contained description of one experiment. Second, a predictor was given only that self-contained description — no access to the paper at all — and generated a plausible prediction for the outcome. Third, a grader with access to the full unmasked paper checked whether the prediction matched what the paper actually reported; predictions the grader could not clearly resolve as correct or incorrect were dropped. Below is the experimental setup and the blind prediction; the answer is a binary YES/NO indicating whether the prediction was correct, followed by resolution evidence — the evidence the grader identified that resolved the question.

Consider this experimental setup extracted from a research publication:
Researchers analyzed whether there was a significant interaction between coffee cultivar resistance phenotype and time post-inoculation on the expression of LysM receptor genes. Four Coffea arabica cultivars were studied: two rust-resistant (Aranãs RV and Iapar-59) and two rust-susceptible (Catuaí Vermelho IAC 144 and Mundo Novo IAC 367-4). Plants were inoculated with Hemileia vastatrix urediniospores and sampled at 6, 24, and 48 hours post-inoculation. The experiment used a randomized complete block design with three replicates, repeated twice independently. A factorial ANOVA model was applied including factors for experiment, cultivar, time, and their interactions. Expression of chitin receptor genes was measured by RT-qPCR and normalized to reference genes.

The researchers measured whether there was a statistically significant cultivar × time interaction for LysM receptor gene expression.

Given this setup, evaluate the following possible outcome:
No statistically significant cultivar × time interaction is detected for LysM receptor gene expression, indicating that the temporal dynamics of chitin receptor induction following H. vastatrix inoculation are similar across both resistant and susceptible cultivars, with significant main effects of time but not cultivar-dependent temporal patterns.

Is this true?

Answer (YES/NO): NO